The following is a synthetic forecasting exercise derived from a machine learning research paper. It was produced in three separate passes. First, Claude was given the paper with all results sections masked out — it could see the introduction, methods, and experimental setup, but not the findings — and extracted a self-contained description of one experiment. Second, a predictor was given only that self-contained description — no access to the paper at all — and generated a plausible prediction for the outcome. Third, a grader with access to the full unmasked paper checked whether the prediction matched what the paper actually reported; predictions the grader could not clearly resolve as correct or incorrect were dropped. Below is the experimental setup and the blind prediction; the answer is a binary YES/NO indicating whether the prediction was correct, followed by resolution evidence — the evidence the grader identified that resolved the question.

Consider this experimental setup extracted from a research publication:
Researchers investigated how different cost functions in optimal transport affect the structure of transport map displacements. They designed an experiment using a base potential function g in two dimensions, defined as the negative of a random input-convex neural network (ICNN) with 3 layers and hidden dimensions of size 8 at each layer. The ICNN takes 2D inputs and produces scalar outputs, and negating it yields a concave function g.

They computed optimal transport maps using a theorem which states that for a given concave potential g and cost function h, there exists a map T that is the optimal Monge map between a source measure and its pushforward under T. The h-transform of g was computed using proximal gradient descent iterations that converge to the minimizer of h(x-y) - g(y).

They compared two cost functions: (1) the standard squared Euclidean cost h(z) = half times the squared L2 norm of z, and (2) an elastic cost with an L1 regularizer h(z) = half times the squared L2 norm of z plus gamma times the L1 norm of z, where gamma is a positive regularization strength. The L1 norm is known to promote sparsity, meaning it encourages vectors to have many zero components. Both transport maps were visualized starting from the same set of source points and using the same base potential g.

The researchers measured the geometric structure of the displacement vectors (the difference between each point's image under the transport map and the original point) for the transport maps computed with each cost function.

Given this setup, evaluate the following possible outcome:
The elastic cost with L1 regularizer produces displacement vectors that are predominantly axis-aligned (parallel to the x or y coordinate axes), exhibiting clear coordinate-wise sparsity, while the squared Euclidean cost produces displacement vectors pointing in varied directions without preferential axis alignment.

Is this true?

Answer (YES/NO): YES